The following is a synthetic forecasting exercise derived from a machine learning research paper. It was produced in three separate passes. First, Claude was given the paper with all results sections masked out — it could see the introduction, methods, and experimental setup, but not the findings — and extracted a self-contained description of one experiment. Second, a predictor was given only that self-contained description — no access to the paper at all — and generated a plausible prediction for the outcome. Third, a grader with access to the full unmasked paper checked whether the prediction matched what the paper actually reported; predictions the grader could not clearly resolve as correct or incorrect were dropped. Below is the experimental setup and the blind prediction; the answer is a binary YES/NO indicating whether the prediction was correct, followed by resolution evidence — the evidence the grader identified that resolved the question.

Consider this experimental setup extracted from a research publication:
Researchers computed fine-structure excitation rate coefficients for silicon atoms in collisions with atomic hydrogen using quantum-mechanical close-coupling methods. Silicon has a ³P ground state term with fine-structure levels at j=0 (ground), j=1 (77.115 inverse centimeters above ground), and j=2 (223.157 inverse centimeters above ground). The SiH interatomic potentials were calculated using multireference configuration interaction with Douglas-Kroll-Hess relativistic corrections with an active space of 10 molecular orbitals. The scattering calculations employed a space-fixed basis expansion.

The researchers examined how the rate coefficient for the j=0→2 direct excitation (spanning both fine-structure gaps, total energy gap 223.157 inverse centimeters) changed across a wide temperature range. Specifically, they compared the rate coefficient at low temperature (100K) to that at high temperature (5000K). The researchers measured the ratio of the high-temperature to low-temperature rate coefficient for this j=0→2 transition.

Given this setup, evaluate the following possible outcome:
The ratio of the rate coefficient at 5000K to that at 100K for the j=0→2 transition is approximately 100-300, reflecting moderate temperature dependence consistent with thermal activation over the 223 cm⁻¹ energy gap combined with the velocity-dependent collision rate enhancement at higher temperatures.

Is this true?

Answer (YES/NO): YES